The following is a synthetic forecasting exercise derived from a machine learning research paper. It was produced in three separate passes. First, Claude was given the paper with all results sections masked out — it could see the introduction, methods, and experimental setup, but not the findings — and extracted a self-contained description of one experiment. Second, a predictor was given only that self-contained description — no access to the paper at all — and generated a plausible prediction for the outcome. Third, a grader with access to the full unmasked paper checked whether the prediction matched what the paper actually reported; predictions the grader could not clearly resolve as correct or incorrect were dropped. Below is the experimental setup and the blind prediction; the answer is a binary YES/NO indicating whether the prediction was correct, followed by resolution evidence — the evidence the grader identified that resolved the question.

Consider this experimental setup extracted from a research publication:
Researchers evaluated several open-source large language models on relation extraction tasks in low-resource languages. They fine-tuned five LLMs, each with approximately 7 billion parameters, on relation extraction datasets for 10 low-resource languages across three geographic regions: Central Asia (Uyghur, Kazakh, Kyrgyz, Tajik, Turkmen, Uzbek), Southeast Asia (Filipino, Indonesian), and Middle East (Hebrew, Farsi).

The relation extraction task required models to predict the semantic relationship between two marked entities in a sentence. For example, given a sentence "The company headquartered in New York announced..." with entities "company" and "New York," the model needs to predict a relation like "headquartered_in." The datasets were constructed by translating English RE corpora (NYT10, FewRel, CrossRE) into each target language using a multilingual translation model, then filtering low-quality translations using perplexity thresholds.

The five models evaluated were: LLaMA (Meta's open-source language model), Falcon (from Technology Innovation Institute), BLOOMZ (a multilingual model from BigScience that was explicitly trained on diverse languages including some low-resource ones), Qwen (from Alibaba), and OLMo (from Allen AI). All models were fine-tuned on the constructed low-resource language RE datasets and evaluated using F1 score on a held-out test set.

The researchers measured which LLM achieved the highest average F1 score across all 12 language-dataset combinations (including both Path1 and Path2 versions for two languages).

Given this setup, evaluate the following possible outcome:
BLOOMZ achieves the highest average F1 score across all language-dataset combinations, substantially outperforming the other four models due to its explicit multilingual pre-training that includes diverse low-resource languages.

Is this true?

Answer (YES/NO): NO